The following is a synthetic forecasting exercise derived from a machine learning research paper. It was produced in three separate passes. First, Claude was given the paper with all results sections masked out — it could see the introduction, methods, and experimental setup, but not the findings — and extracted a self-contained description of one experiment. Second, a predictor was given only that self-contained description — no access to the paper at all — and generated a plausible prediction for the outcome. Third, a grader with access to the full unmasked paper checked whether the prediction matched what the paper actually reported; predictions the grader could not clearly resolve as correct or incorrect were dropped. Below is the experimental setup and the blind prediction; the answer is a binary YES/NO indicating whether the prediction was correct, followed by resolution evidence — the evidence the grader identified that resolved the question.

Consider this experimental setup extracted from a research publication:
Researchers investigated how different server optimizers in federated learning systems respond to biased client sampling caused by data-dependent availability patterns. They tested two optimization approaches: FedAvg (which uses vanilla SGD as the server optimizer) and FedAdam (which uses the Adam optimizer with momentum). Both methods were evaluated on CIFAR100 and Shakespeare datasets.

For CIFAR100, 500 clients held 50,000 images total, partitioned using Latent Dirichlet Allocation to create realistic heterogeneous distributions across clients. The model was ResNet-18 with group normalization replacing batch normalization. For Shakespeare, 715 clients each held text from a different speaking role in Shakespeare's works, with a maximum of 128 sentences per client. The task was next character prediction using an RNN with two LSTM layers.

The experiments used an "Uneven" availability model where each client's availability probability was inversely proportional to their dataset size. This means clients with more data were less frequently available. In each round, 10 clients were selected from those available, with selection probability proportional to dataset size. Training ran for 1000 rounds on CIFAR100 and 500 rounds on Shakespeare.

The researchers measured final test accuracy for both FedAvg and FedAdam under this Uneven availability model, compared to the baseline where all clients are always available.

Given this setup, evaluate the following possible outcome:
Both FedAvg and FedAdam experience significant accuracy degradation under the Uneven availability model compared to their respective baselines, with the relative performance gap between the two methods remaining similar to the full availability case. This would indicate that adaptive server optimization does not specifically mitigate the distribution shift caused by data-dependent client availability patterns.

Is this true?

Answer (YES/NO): NO